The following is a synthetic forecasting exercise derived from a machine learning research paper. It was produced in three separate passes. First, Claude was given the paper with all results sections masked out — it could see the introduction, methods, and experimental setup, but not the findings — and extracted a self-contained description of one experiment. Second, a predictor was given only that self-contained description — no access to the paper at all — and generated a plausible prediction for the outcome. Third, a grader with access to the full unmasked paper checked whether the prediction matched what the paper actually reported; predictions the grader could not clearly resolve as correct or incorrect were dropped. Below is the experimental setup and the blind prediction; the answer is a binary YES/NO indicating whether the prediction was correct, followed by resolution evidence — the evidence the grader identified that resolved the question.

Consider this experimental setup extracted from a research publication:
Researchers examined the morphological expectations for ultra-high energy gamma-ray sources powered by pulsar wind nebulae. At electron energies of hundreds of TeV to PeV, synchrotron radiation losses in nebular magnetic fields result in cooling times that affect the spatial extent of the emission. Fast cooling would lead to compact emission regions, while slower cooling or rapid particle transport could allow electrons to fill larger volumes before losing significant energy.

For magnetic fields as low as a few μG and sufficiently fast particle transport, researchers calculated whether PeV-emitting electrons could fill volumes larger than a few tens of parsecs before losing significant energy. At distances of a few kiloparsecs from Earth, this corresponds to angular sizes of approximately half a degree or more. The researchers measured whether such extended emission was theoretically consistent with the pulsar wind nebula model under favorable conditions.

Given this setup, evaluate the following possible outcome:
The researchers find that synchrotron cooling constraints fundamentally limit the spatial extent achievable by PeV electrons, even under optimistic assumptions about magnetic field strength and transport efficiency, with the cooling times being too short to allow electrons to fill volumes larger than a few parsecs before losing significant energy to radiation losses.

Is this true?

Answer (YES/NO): NO